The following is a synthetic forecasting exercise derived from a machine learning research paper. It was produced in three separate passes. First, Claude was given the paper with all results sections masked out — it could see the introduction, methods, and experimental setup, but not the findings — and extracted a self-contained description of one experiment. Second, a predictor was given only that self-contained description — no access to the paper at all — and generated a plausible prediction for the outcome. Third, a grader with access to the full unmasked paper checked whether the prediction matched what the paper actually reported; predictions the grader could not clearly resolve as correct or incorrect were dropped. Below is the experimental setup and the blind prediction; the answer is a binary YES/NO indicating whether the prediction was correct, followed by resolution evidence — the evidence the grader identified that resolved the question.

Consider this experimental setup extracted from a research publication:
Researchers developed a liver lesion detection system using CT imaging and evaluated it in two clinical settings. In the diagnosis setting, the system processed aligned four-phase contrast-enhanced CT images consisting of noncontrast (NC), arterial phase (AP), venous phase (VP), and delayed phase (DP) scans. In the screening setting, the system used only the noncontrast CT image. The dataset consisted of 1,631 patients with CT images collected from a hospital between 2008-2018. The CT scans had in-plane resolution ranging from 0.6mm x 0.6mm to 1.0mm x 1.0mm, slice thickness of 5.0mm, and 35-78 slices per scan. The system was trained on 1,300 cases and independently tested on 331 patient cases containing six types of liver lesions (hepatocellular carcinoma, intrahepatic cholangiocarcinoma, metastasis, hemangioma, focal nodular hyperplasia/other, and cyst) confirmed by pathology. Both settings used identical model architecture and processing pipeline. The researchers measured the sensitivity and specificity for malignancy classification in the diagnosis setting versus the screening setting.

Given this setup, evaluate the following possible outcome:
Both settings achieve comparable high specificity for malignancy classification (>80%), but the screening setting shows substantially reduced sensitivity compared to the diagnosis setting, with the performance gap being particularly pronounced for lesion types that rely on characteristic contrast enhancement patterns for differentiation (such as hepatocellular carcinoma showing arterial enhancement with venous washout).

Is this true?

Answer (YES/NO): NO